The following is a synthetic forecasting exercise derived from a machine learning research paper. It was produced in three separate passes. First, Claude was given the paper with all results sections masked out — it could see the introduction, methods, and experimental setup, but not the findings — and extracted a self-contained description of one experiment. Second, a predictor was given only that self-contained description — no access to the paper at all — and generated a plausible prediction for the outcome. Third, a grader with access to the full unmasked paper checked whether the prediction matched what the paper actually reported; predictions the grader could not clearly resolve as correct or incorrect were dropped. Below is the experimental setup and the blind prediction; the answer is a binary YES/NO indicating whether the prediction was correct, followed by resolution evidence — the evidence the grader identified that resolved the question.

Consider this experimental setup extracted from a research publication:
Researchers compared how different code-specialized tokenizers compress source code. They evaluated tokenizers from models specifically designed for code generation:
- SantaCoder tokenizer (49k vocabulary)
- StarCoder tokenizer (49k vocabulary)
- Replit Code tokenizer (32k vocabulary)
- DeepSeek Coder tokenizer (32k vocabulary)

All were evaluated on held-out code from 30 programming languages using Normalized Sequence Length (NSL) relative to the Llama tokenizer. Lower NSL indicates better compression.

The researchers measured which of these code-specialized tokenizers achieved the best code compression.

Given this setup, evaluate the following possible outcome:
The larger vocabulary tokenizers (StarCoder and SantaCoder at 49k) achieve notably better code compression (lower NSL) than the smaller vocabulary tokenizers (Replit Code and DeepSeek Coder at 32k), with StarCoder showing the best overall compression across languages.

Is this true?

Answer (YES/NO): NO